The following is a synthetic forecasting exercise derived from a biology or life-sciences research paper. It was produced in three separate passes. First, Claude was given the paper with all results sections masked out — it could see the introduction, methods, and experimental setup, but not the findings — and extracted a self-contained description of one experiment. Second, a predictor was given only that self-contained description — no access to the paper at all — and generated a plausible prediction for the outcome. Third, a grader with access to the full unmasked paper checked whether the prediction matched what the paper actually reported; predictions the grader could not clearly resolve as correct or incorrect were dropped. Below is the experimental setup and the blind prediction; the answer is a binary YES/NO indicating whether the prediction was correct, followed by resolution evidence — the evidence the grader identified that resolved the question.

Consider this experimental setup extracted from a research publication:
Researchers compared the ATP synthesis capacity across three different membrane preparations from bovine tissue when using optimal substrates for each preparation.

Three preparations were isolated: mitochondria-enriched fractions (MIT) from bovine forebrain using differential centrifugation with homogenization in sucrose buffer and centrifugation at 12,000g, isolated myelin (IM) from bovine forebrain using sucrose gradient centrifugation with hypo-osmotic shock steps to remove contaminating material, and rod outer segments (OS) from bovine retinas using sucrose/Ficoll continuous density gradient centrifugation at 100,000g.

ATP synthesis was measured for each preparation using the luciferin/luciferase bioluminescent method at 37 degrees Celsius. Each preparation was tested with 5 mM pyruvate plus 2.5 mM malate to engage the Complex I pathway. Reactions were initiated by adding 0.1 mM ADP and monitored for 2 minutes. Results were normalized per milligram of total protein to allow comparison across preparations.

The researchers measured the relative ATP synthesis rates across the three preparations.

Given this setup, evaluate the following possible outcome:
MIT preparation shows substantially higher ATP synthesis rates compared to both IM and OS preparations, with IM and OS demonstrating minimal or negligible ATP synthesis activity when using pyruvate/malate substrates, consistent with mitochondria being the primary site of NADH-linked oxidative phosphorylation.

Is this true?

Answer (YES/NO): NO